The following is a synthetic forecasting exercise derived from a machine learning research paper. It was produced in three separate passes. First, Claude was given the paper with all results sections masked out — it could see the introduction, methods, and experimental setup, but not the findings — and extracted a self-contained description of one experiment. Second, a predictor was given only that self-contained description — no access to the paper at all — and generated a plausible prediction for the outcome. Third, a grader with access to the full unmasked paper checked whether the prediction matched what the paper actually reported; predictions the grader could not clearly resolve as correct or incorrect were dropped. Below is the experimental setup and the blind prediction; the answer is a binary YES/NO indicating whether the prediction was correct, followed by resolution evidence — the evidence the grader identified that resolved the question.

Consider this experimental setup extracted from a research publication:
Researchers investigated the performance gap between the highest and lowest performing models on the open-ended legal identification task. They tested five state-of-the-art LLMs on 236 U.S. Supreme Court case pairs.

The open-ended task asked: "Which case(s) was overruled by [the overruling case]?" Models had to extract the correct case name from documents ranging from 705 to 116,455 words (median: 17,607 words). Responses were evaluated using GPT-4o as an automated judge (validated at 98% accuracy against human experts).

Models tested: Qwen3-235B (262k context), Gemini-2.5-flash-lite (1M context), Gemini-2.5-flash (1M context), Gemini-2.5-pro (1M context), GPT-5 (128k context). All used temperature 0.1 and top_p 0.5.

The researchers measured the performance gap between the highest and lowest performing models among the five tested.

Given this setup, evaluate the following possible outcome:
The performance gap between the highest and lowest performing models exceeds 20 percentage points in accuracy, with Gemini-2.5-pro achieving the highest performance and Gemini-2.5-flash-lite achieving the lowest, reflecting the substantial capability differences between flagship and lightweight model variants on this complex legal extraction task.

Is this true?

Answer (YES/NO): YES